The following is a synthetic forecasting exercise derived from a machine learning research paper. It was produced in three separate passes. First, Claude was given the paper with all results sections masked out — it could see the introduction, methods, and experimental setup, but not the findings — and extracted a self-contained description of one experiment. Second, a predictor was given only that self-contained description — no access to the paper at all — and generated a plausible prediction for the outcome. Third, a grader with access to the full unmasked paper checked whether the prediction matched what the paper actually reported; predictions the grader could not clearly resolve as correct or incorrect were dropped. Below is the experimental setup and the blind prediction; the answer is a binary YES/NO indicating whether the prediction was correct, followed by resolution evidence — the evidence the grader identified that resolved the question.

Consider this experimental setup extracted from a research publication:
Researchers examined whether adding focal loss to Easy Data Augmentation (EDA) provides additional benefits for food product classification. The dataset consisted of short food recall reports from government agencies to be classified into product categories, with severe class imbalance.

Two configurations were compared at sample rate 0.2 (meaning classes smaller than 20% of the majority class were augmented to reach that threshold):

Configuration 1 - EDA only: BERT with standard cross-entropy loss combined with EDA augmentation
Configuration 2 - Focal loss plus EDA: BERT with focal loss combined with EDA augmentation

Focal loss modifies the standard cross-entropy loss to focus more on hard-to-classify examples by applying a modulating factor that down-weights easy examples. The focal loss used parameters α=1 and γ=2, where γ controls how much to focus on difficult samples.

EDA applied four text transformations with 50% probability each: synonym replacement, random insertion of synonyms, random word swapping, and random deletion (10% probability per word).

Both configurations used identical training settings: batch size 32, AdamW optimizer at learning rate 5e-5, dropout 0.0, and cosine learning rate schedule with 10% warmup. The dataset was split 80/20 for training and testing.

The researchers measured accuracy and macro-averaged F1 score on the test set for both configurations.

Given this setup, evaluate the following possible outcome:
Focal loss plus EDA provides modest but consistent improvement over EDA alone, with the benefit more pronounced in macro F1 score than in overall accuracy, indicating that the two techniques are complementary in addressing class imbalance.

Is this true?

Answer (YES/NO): NO